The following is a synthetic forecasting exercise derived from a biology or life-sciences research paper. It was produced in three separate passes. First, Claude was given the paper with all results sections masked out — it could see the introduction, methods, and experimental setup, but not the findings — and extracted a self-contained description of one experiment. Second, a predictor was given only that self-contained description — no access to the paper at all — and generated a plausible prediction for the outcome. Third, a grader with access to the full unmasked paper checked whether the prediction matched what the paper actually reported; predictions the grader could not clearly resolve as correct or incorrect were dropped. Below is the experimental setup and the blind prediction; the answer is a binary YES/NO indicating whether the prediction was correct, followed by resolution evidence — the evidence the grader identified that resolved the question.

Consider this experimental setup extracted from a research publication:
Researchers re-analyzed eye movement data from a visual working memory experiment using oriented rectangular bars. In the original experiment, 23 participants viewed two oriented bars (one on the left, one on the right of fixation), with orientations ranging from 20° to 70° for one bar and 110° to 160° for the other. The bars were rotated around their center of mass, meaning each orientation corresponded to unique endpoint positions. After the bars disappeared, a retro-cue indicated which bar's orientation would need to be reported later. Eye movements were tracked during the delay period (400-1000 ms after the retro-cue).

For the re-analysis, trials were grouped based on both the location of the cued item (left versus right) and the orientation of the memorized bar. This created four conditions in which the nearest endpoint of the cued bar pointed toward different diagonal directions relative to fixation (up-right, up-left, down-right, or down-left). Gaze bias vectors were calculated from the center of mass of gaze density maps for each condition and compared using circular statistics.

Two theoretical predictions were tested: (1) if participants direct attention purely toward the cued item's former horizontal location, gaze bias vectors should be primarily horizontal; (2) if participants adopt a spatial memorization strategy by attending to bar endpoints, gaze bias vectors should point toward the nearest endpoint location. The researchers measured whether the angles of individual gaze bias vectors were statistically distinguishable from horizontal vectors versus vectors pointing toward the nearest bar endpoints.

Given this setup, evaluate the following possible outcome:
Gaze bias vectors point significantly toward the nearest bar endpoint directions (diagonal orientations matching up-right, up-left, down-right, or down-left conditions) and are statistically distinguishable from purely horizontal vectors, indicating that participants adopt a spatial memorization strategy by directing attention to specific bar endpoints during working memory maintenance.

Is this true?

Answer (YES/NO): YES